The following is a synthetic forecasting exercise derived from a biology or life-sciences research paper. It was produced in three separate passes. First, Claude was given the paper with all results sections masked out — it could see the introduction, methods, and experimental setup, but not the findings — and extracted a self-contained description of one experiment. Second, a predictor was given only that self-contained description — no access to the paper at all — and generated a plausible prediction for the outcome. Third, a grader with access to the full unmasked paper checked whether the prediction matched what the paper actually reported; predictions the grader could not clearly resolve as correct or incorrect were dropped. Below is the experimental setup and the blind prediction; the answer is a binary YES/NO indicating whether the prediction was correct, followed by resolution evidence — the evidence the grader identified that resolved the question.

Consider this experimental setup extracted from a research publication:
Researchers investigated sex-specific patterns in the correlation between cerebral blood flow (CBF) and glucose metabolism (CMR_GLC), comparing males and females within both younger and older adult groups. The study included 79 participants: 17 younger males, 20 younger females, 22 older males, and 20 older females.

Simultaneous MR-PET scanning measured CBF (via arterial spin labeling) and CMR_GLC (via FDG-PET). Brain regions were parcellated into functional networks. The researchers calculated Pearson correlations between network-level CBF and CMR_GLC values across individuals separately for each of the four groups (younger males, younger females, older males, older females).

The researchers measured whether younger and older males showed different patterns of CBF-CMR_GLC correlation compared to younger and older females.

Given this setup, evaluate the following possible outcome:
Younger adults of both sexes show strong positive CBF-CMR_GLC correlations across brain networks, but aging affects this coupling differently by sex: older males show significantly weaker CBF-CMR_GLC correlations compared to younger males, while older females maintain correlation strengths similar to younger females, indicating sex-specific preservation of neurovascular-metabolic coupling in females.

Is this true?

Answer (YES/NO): NO